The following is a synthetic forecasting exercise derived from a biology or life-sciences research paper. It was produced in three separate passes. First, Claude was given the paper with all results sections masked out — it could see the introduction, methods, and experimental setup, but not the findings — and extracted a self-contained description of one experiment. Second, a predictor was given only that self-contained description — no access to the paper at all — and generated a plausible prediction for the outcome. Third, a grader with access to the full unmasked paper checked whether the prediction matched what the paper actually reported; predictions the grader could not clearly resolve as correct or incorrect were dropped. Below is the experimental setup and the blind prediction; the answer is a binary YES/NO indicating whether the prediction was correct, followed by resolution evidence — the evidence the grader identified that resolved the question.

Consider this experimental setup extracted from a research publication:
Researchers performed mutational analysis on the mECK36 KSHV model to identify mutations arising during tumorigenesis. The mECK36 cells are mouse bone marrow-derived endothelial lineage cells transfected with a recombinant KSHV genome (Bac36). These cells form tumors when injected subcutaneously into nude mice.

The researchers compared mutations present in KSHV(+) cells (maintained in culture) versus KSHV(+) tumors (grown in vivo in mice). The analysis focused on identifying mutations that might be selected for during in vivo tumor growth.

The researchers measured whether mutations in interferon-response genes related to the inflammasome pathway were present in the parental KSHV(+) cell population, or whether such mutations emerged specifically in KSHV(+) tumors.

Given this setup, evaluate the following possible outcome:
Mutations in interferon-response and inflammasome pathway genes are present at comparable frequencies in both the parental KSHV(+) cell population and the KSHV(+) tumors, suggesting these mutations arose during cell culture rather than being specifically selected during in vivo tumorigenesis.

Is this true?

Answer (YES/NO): NO